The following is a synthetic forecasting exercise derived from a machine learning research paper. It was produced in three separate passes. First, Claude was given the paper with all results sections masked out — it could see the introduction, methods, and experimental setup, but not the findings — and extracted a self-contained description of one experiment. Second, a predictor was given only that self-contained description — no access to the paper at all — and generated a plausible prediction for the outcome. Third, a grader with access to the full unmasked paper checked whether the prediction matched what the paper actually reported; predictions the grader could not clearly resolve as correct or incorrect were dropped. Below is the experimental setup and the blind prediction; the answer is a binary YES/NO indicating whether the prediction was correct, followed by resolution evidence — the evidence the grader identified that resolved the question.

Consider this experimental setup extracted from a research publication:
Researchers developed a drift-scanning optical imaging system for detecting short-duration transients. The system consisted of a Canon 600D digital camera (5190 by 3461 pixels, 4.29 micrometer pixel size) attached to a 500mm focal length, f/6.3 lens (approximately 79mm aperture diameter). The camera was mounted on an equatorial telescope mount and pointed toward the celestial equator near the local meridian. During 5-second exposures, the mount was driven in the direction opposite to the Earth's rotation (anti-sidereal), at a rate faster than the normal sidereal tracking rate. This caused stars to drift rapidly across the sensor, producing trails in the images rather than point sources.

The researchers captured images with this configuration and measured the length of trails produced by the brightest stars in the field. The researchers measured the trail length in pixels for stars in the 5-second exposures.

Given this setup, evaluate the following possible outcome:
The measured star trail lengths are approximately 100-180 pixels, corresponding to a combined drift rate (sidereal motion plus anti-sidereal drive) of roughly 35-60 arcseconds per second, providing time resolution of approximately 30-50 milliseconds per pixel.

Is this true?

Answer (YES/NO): NO